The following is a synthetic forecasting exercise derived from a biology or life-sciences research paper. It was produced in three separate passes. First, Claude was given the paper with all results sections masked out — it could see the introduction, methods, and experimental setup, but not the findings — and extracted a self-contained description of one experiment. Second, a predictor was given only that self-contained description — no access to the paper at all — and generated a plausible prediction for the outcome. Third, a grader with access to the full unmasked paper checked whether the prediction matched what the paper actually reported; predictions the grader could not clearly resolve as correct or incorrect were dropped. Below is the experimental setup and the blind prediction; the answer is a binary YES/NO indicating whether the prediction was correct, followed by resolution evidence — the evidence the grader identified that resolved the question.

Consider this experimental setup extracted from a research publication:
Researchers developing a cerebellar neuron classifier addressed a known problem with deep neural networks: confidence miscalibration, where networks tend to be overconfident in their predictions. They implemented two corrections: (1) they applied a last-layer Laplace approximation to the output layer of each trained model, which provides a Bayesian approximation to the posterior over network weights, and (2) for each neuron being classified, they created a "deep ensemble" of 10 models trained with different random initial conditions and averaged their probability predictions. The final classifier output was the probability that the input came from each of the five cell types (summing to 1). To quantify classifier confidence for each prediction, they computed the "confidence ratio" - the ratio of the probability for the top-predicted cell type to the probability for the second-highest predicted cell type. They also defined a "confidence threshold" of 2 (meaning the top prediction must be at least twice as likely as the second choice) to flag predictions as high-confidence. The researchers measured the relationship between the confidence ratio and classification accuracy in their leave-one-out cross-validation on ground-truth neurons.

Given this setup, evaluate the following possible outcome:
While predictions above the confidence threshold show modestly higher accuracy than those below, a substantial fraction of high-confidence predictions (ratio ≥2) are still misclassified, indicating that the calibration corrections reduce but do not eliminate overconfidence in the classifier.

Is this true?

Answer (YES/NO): NO